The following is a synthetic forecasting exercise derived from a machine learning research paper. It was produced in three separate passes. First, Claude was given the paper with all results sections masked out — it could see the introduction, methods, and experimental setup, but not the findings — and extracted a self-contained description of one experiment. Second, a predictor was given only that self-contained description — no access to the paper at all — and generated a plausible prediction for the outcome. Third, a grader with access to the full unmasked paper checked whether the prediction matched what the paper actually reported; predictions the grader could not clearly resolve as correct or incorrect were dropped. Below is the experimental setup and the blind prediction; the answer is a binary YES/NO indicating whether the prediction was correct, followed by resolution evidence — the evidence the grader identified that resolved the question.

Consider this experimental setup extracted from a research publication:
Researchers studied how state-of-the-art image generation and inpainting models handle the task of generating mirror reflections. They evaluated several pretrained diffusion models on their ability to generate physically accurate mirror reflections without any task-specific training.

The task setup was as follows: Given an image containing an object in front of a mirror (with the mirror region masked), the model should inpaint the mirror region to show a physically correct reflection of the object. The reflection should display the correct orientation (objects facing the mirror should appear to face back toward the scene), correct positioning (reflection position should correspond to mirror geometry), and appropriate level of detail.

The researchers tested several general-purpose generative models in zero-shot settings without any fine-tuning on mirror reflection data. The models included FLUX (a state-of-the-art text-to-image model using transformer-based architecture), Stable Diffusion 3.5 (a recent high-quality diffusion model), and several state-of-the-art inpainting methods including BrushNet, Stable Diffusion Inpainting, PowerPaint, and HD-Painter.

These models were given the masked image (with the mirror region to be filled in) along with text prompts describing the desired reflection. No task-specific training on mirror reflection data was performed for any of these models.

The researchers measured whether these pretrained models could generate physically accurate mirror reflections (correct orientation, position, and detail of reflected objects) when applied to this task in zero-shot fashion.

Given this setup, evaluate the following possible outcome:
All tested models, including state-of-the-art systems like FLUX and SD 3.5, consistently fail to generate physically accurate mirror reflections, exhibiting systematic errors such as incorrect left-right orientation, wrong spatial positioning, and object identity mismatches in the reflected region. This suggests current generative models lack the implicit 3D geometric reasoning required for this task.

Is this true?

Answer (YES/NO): YES